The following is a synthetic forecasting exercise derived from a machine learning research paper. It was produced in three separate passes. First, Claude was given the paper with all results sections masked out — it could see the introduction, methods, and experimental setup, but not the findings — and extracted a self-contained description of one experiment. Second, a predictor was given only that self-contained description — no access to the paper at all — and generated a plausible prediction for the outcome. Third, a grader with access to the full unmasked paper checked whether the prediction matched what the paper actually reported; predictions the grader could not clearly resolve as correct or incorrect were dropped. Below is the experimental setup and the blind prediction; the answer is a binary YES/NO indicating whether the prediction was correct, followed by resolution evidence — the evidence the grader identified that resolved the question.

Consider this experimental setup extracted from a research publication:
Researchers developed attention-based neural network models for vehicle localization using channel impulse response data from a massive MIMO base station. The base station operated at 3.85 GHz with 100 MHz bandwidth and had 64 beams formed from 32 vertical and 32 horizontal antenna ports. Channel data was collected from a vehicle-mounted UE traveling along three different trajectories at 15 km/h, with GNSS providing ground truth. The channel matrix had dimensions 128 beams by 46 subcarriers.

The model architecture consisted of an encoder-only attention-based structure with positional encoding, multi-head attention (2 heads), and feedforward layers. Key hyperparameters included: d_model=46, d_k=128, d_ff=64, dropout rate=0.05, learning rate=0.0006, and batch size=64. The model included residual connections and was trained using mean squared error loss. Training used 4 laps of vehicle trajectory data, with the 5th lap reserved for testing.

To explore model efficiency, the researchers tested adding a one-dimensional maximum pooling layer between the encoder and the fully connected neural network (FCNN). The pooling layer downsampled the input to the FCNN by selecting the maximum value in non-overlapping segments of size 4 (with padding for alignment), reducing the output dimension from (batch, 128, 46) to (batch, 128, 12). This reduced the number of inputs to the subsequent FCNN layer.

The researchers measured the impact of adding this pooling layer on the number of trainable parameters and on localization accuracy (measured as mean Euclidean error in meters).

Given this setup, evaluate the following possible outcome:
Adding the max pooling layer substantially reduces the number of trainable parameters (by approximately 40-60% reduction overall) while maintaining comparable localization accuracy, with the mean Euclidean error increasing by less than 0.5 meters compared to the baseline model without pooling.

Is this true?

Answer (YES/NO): NO